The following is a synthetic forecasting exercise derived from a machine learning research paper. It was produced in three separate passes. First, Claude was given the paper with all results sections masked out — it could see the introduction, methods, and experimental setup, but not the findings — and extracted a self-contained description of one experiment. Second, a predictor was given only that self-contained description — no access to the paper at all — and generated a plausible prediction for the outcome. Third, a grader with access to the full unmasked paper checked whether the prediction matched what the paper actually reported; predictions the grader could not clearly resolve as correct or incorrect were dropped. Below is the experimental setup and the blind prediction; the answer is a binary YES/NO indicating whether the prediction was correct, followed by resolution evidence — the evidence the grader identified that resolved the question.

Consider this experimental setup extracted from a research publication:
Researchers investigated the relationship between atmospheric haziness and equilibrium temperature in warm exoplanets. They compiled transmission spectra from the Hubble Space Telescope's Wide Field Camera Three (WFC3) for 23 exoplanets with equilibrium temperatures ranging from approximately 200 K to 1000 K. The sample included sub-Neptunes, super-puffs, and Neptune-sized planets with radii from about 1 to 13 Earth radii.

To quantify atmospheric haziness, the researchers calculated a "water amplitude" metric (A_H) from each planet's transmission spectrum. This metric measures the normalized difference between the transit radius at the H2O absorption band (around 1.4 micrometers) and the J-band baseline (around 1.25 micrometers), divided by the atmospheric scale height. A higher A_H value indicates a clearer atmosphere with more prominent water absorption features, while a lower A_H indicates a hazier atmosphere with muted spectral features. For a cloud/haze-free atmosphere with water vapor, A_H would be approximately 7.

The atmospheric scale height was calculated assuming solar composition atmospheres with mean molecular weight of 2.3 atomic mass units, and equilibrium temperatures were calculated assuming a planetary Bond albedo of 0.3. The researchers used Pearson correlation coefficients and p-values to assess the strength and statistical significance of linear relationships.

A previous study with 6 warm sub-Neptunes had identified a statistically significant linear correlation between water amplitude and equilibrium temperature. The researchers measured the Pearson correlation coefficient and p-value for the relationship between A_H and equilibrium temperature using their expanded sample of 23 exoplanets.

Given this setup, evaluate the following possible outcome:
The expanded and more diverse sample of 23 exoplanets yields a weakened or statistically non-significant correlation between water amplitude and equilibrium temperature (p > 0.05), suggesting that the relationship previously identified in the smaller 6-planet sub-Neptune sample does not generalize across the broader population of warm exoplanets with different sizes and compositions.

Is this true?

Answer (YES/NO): YES